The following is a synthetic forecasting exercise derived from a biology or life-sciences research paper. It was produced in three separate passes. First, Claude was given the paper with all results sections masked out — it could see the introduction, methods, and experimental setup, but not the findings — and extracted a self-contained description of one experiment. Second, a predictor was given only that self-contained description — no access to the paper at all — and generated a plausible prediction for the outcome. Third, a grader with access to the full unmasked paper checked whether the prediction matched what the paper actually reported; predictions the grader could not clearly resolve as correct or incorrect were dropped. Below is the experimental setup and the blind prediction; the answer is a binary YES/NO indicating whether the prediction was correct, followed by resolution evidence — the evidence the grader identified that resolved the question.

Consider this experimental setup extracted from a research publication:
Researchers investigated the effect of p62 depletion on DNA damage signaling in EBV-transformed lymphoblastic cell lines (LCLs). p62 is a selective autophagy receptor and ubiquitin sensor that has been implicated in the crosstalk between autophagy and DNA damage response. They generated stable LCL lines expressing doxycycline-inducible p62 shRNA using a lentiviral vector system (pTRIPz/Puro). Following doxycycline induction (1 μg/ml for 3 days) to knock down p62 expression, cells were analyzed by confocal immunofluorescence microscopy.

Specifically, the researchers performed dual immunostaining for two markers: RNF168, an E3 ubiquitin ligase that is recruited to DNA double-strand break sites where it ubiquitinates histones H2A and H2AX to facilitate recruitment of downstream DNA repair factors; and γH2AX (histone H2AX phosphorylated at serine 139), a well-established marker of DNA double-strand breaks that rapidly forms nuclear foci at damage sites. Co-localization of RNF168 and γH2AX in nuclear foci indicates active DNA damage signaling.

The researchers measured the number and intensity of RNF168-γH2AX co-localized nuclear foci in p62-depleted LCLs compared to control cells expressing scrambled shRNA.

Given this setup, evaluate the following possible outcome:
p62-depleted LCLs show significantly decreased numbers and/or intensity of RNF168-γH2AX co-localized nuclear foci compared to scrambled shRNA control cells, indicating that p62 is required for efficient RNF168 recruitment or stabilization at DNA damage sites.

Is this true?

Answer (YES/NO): NO